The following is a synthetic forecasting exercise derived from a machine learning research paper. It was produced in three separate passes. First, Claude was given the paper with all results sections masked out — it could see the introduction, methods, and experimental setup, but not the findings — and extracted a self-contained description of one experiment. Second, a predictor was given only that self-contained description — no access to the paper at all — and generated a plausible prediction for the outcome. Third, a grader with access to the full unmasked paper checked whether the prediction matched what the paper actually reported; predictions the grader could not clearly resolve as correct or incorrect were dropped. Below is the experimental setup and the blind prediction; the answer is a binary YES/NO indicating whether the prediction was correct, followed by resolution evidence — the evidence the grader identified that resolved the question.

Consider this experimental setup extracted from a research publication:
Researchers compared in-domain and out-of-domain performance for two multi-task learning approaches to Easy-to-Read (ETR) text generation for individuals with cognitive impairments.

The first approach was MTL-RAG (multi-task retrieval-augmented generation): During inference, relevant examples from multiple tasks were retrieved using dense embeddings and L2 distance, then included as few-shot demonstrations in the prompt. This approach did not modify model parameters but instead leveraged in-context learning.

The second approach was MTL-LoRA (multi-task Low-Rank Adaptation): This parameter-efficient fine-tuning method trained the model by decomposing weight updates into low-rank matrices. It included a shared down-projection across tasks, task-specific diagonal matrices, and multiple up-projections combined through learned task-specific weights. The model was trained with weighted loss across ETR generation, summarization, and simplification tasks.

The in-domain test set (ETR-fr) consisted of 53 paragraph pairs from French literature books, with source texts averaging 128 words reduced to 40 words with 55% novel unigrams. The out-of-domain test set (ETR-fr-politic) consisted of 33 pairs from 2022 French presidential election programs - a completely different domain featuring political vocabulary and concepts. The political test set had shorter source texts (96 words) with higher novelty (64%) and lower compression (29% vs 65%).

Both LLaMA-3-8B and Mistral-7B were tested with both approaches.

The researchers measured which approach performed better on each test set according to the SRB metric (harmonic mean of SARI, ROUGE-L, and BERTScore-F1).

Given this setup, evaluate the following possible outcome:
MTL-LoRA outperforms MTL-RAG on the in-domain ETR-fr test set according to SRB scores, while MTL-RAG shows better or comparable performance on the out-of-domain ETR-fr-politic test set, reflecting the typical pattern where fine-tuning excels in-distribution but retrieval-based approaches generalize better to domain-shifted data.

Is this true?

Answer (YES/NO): YES